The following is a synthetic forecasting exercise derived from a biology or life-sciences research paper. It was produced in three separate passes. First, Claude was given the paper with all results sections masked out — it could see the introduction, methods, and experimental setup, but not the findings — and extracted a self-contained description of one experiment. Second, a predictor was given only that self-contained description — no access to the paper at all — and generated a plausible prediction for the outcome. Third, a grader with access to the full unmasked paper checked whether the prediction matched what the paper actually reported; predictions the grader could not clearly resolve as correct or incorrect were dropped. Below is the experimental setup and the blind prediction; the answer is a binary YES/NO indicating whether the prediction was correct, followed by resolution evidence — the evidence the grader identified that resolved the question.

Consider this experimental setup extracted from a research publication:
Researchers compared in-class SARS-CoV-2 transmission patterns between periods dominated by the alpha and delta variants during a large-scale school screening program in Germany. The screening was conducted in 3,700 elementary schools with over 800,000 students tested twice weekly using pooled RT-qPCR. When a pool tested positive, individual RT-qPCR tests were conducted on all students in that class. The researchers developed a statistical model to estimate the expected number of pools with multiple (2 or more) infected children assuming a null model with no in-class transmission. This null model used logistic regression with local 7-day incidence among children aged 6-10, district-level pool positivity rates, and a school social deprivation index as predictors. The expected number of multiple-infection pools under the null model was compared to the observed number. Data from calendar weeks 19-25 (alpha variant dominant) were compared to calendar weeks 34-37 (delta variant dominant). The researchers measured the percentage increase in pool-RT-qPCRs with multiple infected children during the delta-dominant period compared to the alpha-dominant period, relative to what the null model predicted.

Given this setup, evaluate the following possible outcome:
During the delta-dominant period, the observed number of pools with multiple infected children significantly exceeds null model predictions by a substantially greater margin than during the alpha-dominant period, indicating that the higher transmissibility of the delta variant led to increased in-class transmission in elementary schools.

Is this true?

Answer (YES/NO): YES